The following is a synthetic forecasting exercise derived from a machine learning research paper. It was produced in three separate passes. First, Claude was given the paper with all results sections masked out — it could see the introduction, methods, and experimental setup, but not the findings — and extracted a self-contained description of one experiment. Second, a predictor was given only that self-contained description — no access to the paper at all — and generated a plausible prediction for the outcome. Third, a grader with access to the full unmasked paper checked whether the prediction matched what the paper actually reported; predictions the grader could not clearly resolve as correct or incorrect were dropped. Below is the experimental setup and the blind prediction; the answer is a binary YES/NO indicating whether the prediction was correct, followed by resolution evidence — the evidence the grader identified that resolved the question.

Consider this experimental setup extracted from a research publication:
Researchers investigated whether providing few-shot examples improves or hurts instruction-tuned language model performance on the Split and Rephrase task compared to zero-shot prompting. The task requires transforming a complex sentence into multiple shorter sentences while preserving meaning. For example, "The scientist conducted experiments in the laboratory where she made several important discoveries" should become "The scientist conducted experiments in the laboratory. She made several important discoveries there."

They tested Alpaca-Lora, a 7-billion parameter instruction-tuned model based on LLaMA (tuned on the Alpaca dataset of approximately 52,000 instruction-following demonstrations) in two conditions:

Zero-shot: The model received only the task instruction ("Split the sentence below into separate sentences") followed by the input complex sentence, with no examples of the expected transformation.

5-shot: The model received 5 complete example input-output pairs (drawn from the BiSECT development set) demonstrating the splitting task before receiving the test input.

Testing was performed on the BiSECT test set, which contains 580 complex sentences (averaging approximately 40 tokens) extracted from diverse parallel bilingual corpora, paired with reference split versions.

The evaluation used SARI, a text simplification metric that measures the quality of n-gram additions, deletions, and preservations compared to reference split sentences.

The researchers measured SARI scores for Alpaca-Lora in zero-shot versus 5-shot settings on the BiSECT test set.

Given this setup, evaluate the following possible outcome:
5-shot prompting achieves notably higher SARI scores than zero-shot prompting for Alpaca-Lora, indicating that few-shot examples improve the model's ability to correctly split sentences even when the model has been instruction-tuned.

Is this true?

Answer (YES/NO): YES